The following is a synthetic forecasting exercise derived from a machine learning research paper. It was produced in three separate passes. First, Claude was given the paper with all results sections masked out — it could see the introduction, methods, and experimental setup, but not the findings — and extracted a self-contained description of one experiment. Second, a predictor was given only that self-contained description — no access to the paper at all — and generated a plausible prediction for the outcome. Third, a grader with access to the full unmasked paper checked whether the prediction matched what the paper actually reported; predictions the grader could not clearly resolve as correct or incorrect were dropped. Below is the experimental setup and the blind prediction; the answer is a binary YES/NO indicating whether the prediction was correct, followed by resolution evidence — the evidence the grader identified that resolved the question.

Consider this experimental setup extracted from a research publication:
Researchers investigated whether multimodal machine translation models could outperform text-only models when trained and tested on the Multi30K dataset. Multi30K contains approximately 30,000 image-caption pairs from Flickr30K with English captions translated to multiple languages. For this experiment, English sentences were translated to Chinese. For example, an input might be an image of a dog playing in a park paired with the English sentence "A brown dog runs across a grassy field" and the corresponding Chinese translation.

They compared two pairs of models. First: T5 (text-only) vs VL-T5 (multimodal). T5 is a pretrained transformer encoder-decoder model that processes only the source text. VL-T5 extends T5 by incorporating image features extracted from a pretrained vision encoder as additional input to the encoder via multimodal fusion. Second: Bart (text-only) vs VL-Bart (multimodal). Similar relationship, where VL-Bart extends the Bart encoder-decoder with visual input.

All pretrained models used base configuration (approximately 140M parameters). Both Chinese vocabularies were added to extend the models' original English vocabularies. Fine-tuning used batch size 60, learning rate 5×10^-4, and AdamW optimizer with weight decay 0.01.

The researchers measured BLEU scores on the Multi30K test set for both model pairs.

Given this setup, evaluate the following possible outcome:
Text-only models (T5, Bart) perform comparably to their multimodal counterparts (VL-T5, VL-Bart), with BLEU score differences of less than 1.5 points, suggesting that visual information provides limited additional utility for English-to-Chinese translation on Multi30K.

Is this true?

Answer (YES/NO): YES